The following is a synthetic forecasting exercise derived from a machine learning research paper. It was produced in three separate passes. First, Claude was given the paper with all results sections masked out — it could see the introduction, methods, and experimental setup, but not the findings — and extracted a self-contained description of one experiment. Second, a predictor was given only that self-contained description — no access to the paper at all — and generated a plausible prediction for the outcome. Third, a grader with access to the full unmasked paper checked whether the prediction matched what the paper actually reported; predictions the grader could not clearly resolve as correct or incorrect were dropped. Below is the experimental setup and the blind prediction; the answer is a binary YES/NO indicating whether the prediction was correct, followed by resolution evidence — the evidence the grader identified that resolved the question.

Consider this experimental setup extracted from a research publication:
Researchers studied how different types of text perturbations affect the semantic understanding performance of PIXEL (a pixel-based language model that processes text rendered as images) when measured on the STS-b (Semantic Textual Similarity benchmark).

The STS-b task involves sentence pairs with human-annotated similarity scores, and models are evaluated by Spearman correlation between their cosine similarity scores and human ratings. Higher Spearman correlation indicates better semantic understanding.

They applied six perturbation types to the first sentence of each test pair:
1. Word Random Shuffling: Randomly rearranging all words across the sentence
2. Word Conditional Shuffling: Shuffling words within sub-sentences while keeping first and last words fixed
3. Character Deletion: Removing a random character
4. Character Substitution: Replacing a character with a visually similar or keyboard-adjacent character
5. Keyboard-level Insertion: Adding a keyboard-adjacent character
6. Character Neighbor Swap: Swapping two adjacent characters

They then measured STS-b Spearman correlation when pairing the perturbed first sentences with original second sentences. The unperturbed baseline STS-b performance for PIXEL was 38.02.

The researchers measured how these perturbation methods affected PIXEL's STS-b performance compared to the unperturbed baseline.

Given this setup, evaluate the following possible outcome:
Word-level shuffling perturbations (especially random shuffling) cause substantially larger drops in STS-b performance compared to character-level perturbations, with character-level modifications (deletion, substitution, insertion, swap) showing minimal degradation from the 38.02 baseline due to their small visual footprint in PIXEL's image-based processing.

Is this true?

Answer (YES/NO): NO